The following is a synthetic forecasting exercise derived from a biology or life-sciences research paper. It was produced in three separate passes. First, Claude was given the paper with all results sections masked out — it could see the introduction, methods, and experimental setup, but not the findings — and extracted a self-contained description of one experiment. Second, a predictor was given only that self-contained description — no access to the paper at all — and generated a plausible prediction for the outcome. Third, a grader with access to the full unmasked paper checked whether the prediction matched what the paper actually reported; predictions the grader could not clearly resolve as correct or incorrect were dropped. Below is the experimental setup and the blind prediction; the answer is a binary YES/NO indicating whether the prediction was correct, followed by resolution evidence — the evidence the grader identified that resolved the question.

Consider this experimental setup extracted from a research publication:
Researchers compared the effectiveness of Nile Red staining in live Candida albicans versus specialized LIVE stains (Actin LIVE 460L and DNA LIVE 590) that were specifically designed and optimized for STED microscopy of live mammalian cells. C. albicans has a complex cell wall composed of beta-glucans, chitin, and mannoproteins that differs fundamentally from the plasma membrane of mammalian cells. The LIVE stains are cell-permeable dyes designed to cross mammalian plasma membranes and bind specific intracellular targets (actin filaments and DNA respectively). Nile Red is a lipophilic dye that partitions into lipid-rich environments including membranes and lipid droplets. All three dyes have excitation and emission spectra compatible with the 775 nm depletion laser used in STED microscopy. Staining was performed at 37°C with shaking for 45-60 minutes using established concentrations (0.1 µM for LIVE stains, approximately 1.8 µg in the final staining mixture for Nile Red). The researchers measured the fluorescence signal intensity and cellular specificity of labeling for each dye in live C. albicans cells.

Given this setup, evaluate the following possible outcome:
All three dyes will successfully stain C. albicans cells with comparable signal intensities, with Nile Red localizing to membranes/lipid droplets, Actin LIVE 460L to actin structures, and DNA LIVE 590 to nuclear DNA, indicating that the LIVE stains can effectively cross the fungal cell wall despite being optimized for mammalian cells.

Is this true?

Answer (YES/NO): NO